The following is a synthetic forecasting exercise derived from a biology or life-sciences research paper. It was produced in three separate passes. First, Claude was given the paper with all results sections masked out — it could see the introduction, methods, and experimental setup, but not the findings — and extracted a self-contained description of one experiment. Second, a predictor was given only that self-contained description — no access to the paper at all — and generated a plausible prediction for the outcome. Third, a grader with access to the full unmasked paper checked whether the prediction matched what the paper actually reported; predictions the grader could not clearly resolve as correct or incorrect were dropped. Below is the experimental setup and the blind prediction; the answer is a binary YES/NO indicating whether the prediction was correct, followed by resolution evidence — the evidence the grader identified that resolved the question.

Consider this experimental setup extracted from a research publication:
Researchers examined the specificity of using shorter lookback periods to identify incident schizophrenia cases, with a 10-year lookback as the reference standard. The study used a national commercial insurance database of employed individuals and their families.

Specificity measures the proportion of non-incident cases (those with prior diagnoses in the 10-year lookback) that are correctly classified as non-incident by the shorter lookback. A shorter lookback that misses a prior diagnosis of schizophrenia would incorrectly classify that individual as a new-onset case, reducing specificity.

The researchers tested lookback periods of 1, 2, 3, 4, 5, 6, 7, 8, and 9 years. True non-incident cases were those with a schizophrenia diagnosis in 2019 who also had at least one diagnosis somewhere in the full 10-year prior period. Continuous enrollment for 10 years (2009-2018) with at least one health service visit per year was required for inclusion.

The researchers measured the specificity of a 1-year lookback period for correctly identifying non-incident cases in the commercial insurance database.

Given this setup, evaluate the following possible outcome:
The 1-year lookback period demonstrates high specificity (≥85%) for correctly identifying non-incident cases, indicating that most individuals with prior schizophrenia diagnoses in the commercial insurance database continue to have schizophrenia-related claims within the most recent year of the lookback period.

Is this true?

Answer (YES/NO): NO